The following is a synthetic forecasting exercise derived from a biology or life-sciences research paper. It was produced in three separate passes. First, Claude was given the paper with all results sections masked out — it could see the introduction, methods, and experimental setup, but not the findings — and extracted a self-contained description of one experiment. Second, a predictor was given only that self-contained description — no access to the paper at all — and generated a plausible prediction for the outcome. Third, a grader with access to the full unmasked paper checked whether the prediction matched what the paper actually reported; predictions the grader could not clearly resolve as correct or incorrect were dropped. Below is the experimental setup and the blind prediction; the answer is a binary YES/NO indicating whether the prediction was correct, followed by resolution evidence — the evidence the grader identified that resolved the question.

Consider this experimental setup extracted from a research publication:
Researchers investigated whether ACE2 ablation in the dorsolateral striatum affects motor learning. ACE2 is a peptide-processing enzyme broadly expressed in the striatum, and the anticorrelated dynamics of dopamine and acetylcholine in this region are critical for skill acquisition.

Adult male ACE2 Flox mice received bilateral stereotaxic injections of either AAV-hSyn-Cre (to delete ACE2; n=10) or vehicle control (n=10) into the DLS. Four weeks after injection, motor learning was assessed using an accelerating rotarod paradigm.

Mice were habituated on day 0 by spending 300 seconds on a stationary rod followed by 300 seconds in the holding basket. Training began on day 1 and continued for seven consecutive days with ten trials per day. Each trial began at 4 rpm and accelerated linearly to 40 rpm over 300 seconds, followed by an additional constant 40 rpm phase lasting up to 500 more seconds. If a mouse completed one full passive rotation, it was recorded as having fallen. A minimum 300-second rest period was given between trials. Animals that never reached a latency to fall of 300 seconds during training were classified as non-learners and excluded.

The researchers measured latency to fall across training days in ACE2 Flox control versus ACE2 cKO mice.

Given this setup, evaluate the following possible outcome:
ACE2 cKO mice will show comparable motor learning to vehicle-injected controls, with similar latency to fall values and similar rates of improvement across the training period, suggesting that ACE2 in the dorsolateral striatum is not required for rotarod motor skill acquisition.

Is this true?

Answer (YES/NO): NO